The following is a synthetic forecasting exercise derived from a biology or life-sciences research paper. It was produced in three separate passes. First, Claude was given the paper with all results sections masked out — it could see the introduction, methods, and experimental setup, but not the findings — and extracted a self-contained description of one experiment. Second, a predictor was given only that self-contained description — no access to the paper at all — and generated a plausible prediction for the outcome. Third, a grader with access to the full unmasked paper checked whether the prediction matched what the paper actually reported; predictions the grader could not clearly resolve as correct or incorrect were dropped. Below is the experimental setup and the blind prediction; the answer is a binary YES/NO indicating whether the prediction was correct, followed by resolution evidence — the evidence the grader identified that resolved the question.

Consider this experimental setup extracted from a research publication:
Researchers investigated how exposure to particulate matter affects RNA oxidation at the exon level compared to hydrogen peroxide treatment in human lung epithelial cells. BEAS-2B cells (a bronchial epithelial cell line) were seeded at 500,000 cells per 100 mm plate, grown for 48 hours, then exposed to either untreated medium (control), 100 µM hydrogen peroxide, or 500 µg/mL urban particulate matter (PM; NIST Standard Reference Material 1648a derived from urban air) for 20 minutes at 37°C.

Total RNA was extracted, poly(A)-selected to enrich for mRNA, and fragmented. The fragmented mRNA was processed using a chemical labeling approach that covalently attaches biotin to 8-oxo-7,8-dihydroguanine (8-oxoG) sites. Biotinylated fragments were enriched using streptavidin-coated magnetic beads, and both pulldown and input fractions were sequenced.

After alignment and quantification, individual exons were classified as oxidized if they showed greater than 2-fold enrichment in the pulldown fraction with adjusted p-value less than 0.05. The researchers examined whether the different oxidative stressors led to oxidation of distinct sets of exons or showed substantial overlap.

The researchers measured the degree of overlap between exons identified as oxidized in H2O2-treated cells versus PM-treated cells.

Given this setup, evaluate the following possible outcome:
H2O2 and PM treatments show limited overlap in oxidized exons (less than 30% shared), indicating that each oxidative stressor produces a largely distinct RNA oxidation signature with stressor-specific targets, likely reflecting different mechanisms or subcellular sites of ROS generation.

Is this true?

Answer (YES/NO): NO